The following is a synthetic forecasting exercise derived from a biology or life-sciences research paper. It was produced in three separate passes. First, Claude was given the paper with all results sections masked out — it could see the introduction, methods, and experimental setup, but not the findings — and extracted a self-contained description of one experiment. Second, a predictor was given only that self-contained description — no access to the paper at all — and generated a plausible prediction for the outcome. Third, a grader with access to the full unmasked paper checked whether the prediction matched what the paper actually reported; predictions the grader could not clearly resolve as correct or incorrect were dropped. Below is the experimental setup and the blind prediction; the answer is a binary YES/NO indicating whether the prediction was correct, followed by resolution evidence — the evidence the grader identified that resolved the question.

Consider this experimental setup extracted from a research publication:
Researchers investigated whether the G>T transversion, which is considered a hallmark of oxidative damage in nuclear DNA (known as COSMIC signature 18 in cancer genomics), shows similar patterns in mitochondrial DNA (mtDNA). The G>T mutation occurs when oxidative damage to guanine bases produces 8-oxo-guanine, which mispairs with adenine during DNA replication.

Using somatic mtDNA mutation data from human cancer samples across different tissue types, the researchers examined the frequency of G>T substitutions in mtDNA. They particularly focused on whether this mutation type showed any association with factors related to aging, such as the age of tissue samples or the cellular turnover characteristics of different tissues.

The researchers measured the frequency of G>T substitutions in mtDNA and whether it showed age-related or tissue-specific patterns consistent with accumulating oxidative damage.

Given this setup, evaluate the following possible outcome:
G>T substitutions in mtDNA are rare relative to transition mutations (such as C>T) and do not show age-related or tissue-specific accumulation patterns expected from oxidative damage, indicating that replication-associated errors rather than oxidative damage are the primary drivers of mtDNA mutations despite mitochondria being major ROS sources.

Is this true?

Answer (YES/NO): NO